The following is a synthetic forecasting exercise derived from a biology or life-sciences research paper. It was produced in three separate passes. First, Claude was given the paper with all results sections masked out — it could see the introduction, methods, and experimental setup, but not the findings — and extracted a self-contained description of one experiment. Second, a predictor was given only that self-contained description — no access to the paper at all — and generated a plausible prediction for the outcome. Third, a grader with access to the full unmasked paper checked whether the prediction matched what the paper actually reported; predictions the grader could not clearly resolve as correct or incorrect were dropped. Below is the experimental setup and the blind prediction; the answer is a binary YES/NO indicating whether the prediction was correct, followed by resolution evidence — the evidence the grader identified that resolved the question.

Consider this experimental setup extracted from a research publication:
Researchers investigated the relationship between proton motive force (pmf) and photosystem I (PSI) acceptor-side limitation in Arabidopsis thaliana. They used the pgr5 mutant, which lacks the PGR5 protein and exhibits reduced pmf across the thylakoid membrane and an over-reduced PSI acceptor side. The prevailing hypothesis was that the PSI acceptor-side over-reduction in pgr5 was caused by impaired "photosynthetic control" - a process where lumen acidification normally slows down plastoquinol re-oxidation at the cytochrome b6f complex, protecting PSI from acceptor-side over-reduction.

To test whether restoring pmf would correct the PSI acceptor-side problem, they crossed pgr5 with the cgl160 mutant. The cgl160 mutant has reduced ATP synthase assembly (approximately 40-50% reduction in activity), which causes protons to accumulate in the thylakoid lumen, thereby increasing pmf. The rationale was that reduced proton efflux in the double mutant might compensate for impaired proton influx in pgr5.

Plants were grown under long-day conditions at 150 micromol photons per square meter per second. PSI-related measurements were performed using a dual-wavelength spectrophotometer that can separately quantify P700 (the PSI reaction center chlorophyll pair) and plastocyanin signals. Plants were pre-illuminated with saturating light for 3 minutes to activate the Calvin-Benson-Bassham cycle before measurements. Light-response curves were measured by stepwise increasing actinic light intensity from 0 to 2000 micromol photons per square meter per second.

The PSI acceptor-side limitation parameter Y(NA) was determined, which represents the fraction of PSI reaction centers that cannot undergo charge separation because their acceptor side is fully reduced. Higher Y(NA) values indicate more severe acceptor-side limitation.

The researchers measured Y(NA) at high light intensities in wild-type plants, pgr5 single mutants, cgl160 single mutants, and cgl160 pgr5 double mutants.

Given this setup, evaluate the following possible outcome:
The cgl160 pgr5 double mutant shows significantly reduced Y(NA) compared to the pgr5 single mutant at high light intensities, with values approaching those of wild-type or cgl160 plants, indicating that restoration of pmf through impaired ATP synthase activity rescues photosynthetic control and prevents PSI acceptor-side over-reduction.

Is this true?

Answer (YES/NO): NO